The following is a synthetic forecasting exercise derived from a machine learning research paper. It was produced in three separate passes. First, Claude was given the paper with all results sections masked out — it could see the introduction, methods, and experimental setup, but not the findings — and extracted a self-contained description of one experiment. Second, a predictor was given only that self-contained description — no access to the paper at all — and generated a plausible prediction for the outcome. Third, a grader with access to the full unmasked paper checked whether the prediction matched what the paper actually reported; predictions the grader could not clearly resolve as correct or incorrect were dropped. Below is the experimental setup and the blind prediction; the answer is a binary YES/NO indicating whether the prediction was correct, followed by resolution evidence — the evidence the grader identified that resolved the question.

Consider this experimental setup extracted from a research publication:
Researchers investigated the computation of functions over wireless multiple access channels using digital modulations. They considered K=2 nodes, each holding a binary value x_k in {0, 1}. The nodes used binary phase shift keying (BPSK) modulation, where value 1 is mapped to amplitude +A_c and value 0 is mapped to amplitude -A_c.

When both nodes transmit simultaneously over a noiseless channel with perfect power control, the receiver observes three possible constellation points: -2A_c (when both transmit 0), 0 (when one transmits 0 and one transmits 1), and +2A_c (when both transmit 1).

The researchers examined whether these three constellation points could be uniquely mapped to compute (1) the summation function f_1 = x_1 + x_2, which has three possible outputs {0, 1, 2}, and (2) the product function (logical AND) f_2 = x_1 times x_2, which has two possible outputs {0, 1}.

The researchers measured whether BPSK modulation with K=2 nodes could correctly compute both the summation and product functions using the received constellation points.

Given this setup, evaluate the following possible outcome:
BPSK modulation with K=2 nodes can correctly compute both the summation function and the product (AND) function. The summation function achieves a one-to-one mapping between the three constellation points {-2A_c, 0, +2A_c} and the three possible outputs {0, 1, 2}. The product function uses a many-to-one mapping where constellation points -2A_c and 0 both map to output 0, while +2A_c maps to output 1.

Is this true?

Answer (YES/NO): YES